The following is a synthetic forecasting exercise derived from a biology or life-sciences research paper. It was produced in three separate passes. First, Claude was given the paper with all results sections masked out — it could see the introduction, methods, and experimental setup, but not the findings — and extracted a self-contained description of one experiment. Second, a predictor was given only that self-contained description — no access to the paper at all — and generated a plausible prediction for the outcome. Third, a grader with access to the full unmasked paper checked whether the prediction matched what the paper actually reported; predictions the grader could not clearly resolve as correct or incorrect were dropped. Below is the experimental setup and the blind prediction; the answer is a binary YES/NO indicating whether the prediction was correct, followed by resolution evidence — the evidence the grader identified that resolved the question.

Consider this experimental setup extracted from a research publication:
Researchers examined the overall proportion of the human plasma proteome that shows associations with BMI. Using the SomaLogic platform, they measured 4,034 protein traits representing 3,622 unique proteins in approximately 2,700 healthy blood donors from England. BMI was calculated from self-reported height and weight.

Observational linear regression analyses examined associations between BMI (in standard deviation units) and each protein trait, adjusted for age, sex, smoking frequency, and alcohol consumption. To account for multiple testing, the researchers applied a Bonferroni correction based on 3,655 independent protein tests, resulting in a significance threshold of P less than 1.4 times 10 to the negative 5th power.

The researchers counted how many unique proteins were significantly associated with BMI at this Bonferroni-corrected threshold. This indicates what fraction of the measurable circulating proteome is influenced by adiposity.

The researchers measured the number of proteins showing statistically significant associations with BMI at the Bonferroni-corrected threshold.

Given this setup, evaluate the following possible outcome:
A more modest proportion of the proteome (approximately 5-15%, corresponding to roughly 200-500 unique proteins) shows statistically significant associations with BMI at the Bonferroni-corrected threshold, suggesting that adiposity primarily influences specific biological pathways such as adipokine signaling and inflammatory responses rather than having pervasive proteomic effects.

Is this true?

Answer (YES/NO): NO